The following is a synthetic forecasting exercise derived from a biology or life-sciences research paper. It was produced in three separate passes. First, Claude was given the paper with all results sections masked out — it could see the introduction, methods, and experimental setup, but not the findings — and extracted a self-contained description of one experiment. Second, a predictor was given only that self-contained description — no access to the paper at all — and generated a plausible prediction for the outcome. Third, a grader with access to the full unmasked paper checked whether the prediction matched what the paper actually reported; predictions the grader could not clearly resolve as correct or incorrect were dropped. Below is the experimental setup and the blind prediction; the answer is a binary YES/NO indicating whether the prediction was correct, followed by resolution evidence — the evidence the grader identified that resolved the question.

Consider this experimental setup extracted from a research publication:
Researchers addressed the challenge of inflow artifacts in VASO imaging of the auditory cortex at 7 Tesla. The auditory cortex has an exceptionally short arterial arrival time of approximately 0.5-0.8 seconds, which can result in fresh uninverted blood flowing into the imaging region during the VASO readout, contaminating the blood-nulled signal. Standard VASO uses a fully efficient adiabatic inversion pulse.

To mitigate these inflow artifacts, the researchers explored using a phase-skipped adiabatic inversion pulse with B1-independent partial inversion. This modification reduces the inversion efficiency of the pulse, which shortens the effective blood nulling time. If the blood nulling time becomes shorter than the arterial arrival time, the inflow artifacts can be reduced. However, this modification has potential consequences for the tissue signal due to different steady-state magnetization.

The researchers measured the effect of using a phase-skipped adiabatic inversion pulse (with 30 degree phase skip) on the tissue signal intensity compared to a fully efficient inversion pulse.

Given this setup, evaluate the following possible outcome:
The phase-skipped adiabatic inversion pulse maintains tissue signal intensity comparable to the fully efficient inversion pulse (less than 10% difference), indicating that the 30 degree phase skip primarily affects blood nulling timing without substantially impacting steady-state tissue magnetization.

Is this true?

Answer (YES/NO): NO